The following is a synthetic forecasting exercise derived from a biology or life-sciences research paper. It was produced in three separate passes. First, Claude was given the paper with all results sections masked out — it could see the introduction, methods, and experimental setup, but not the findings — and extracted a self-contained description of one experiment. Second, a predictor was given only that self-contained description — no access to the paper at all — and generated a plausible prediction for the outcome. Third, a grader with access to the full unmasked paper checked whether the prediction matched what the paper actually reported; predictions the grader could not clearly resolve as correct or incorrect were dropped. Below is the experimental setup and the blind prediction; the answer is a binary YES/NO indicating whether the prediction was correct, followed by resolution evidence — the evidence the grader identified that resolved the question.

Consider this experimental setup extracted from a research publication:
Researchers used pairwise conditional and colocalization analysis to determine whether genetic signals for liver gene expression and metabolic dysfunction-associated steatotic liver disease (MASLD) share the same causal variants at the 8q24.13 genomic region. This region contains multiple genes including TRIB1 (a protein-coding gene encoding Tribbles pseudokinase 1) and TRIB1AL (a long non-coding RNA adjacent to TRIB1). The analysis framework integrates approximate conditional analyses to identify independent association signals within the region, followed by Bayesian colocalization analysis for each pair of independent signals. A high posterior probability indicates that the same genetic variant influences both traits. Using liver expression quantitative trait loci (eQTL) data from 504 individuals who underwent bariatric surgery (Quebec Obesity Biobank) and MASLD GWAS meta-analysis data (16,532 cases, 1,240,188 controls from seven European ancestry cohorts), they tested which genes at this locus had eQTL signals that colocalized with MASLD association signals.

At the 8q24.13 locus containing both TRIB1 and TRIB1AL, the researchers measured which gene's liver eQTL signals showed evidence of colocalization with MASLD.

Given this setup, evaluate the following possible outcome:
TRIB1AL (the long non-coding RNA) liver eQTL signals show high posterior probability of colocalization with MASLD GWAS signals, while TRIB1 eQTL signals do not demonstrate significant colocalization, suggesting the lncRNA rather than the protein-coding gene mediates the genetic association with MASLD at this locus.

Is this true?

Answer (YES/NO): YES